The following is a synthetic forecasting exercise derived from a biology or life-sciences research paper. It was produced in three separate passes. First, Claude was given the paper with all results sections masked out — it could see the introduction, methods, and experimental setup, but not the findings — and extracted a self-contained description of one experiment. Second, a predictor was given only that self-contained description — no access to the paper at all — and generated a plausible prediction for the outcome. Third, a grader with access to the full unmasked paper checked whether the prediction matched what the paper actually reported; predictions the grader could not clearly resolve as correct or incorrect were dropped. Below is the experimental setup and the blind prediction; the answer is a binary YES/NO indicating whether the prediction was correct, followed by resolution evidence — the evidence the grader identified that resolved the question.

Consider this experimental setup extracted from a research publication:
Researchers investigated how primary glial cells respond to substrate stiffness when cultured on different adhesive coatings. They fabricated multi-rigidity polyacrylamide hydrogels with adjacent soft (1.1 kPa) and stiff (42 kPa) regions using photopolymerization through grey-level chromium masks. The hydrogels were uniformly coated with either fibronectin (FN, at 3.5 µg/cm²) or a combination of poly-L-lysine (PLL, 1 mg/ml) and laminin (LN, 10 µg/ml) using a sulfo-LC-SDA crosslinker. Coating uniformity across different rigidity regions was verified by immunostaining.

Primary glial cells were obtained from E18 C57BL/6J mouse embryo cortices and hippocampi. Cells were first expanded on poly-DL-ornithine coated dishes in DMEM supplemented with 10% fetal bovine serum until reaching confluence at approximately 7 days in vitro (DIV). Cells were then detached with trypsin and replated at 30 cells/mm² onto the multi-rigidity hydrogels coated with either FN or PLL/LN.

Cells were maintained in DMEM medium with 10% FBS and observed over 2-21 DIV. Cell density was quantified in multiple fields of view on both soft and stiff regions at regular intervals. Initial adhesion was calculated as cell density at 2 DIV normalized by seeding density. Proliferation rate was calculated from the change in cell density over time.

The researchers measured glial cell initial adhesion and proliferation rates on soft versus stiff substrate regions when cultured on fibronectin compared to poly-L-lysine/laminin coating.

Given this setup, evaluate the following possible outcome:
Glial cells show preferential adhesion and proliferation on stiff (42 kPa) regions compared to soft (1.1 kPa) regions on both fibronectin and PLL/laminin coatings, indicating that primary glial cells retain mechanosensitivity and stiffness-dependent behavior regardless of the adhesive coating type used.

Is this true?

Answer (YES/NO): NO